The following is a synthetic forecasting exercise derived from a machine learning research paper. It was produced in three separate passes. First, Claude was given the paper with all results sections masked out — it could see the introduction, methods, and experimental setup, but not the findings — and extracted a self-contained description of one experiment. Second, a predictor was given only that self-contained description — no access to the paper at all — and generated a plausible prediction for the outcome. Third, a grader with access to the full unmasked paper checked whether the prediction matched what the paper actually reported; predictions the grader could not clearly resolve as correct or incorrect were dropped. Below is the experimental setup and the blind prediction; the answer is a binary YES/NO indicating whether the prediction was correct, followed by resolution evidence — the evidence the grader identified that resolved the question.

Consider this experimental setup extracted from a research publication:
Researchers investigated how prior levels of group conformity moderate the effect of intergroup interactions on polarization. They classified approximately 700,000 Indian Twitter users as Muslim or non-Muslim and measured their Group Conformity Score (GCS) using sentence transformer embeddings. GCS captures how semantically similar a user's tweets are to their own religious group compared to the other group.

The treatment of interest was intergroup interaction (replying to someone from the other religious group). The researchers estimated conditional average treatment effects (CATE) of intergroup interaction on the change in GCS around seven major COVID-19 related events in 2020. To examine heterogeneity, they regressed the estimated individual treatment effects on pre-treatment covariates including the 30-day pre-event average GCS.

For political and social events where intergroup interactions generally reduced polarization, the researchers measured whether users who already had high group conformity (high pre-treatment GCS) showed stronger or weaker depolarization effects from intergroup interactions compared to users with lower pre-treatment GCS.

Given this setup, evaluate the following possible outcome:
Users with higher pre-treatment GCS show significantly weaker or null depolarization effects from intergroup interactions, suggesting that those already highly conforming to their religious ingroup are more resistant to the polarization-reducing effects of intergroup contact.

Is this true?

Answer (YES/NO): YES